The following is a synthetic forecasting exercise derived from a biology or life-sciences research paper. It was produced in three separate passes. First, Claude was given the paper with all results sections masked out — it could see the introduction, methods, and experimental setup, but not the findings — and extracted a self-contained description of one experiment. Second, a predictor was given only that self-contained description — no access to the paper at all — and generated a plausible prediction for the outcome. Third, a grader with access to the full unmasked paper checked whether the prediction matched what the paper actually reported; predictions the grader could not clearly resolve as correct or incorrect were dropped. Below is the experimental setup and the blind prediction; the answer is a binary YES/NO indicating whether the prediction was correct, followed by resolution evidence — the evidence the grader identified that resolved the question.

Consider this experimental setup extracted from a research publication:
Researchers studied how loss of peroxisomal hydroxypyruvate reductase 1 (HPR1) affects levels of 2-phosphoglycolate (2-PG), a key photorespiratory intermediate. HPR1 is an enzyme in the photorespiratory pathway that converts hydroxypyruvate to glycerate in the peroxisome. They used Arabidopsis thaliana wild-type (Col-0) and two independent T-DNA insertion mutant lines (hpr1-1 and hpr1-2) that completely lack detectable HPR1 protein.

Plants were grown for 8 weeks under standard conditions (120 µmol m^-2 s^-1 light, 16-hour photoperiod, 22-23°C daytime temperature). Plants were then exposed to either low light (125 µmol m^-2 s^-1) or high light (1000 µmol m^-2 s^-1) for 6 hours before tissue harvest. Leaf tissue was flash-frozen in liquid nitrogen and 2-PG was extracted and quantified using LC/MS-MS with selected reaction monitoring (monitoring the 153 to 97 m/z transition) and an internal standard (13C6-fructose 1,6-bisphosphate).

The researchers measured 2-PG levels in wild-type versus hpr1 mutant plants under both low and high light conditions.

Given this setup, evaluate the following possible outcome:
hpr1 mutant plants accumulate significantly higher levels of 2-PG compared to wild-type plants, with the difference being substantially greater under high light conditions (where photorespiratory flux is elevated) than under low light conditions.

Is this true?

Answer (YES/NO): NO